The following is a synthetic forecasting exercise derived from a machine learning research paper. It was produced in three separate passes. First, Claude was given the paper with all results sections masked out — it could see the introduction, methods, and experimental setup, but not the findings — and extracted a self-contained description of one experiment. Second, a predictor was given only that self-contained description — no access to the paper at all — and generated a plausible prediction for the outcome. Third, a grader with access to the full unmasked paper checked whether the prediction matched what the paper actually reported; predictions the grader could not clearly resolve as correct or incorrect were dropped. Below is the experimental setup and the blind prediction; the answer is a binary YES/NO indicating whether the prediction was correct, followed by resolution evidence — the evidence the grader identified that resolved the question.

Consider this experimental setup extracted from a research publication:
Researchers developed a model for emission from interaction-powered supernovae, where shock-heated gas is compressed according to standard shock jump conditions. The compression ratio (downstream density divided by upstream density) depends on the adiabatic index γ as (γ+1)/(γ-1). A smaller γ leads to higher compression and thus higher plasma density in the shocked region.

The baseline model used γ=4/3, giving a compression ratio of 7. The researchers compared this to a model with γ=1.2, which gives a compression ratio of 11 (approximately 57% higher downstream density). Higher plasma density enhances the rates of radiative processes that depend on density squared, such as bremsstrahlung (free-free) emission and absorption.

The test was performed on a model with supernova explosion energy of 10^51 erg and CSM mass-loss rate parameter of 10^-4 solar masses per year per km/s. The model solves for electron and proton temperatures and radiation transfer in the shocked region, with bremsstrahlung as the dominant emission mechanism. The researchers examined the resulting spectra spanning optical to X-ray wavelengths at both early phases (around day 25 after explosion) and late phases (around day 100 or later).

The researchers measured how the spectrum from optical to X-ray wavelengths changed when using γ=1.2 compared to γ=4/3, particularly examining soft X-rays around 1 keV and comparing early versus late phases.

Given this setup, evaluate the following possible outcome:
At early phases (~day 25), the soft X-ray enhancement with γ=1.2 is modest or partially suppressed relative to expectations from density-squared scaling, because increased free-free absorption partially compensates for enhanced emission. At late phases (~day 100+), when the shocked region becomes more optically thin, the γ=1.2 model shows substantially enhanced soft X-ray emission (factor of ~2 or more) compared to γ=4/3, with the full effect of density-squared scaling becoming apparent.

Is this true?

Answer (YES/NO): NO